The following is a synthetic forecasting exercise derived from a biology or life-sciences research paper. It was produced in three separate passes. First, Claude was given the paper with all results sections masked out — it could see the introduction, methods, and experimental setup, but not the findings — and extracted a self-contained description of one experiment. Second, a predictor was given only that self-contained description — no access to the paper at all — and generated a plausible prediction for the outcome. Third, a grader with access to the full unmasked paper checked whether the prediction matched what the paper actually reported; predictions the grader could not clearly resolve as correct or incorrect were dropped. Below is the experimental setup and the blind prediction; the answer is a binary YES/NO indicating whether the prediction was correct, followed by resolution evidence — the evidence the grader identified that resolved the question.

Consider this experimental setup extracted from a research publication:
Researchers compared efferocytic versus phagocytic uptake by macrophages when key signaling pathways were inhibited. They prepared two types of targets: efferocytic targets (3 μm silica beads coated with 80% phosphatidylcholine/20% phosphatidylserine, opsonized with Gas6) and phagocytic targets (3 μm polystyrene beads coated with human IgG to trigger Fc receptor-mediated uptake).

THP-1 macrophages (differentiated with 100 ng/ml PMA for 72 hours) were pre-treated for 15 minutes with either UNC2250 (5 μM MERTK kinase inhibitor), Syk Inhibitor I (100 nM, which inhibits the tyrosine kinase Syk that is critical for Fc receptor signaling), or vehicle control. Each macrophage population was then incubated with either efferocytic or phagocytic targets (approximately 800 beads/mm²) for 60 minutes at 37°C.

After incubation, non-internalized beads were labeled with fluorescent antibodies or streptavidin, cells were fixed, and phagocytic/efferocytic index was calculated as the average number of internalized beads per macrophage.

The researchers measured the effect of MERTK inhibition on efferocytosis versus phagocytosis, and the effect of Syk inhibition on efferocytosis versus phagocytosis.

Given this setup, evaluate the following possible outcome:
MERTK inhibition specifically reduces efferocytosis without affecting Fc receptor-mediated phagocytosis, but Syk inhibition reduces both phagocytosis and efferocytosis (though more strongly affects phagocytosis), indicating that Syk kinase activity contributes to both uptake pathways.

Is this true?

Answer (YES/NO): NO